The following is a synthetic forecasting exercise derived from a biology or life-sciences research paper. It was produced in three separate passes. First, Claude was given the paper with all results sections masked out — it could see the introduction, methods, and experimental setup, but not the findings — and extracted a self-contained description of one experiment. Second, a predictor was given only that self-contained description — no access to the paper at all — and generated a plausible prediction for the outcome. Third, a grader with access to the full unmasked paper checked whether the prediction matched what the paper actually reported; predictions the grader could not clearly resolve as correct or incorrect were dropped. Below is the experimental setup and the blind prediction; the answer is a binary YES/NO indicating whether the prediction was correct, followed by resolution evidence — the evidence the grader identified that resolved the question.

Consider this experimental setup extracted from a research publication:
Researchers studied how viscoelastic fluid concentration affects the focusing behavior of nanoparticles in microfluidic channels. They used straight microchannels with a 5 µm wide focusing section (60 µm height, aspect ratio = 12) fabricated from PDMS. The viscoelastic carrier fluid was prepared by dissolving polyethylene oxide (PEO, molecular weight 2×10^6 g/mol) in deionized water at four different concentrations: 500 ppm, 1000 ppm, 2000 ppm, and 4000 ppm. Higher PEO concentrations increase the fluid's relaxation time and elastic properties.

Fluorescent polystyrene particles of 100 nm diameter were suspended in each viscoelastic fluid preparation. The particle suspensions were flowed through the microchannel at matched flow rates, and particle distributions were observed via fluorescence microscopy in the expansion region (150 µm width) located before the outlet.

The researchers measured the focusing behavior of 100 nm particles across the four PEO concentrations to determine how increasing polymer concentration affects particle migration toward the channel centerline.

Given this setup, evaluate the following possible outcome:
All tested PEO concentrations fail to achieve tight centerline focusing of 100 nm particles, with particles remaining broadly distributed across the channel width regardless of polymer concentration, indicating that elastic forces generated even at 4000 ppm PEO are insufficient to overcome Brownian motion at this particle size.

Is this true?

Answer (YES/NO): NO